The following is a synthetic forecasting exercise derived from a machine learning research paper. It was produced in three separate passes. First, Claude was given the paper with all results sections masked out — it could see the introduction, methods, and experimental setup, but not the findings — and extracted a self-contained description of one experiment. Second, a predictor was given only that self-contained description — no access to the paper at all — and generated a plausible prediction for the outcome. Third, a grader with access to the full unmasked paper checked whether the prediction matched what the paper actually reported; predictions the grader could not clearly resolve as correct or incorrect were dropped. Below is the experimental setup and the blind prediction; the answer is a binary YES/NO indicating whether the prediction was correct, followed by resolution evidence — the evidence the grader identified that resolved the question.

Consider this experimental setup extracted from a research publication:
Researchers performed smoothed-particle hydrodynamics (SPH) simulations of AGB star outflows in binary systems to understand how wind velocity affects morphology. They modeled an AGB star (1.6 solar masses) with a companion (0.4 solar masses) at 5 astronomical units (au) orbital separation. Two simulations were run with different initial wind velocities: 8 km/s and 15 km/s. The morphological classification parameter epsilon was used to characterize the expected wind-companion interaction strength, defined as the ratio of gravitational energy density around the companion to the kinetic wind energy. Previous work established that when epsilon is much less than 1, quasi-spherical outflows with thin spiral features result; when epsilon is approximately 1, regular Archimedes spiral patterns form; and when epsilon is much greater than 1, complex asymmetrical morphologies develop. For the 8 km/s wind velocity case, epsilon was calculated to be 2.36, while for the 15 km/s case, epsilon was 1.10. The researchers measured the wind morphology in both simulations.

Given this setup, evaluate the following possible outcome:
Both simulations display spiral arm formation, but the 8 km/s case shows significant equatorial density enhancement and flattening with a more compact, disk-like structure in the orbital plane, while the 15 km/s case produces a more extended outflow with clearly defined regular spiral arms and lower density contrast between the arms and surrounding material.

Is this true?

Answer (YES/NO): NO